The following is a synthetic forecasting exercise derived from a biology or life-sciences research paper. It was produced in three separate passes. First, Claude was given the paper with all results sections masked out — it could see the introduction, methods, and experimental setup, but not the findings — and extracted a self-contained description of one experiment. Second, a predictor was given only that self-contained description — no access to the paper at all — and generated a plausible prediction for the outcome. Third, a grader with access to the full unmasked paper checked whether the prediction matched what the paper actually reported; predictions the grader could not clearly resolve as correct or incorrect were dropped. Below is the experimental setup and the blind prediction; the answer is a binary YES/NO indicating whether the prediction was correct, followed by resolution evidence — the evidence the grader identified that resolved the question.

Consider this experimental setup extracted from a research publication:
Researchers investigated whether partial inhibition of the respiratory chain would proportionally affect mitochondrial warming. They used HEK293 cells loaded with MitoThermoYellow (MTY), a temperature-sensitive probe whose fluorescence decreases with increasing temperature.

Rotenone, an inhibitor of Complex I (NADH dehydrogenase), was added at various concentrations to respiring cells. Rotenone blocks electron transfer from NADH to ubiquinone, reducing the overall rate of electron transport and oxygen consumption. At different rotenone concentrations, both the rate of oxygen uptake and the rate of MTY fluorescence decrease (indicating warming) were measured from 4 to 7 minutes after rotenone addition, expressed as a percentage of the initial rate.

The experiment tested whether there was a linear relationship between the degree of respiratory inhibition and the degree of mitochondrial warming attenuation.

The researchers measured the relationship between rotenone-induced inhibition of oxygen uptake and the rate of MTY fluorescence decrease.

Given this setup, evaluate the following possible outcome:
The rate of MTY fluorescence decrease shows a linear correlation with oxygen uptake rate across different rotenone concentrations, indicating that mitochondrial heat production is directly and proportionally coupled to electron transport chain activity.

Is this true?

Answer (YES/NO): YES